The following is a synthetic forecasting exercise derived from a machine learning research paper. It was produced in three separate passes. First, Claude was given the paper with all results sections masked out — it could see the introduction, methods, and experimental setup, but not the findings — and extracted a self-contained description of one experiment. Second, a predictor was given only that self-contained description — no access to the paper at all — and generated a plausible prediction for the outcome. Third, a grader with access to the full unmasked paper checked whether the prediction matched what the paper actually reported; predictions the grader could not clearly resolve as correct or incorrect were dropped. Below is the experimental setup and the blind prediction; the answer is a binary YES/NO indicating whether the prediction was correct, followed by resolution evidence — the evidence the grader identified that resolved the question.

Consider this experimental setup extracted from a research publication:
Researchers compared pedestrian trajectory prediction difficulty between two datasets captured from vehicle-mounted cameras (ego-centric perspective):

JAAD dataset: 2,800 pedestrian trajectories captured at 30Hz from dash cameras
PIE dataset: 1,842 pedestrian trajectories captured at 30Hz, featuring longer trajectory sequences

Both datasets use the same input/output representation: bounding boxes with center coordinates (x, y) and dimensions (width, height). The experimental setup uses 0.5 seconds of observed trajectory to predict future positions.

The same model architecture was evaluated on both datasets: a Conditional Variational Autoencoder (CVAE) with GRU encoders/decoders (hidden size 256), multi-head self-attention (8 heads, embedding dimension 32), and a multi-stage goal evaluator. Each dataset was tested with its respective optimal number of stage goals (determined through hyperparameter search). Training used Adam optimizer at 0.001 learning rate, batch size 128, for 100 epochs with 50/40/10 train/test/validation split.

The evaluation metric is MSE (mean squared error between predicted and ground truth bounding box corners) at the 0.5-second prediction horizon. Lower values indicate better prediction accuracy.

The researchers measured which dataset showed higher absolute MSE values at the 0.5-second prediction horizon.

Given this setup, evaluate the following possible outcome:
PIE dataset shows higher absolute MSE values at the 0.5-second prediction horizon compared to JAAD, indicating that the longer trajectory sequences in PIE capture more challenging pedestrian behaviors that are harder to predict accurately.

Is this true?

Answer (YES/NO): NO